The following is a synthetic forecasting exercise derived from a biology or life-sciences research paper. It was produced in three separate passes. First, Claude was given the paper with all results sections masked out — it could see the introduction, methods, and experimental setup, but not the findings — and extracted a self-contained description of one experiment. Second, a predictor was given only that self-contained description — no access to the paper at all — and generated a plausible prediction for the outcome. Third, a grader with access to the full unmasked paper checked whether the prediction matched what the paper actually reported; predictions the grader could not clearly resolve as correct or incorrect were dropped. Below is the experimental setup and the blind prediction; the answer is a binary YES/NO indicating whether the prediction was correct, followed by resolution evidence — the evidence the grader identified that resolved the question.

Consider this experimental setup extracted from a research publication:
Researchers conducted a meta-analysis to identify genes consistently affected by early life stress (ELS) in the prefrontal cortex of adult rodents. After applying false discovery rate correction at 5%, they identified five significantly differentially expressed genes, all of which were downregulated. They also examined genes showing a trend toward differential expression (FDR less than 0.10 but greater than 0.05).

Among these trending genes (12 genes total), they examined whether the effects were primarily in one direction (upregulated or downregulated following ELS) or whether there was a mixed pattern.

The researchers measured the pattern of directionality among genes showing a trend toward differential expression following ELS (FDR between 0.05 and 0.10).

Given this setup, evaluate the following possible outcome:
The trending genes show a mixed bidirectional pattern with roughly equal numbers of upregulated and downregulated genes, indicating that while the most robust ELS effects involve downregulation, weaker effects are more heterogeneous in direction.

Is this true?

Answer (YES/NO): YES